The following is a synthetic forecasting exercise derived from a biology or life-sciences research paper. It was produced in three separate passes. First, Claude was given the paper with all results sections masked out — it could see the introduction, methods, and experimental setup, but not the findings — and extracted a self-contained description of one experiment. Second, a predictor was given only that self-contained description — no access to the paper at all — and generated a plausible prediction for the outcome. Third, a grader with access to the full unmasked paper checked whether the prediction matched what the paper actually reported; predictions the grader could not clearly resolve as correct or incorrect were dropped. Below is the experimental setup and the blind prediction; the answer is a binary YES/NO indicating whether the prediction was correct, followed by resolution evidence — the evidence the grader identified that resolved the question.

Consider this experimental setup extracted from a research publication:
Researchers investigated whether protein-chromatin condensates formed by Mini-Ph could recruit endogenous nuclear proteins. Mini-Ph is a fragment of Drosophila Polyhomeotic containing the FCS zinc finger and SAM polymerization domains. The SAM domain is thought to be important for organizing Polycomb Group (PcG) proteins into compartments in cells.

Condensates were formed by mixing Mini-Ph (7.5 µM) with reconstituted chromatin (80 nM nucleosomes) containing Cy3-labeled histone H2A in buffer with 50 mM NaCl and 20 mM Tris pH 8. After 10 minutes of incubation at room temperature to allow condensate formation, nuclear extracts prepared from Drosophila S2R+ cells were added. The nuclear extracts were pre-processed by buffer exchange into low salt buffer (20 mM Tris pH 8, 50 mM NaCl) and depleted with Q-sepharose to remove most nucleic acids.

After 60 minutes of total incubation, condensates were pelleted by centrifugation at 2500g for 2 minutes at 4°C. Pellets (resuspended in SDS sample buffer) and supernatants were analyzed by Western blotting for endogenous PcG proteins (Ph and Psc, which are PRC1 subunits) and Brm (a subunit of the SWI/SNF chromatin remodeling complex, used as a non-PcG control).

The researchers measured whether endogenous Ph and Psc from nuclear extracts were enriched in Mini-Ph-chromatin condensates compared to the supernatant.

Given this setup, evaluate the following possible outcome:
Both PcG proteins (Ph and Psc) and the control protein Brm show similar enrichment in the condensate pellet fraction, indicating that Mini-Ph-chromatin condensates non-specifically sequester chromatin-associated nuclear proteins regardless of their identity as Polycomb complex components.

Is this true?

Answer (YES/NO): NO